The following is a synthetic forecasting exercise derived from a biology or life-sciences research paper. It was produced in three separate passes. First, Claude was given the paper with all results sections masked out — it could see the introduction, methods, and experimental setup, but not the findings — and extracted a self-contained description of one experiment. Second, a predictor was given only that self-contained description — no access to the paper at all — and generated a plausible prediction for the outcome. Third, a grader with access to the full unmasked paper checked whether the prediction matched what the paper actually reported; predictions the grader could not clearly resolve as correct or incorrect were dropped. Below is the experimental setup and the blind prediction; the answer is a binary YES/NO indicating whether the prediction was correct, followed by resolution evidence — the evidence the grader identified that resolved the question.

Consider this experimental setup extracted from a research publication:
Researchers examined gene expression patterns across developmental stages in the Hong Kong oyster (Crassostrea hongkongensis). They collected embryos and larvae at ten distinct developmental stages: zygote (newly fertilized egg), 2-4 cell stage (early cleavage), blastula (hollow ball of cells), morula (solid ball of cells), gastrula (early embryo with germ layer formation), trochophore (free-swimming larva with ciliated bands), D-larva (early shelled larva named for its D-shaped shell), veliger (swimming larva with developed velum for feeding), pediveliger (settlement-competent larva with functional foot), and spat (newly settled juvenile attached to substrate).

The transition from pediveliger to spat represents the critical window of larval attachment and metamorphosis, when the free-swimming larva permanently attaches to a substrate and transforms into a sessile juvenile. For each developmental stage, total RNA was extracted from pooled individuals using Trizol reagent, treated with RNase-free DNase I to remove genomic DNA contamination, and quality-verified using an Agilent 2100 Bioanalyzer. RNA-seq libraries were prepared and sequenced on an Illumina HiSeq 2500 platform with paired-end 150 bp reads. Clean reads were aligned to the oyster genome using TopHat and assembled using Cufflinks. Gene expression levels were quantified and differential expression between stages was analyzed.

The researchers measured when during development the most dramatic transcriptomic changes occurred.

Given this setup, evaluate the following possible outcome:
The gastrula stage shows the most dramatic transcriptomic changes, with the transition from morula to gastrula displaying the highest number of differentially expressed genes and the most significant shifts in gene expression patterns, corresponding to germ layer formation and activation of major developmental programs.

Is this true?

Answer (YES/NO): NO